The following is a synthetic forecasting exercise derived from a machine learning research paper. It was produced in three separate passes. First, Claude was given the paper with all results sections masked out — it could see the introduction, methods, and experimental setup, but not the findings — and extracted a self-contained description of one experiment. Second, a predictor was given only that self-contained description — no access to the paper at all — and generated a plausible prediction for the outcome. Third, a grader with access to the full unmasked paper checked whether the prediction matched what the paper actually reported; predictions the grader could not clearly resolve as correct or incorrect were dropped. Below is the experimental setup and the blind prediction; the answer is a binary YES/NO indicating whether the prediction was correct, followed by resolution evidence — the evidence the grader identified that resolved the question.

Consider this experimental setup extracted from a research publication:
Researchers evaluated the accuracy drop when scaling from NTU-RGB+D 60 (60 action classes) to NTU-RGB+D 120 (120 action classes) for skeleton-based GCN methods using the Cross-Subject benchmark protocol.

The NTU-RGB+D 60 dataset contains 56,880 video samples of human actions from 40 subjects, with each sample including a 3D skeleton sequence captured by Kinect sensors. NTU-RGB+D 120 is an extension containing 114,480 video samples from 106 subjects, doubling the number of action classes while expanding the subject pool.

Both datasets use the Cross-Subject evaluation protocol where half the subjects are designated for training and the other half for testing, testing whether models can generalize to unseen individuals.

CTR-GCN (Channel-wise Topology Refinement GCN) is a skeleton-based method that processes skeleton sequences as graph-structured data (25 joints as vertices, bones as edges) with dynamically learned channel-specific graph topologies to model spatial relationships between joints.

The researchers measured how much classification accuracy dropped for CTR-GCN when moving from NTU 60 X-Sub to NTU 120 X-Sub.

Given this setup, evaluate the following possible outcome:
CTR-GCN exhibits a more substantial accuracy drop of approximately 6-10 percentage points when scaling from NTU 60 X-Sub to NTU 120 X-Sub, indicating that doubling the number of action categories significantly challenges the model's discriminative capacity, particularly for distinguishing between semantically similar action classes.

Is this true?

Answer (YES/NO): NO